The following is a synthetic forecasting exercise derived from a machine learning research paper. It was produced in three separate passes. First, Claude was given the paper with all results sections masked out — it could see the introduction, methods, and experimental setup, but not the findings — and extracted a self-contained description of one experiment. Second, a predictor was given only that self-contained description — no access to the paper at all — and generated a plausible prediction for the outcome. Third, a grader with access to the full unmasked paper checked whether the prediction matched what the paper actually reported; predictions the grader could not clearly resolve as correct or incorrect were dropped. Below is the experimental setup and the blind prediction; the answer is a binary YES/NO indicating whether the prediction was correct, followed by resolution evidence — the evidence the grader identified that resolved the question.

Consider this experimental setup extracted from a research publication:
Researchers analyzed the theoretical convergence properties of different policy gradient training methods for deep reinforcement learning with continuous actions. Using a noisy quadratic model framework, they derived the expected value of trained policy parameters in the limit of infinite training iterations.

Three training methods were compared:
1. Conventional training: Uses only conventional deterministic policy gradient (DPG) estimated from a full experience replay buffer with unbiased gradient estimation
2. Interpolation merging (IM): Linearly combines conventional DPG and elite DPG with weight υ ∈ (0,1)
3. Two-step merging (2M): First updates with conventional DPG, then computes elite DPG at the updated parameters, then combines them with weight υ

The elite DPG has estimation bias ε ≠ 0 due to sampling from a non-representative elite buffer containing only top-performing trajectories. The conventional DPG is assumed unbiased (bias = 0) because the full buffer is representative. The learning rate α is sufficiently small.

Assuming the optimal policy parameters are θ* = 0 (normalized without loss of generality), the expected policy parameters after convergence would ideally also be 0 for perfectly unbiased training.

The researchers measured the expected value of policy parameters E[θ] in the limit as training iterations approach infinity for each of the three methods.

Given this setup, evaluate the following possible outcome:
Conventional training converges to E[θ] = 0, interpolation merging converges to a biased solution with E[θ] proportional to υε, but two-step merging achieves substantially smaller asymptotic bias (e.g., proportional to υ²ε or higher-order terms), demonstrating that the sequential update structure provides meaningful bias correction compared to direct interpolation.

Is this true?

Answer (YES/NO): NO